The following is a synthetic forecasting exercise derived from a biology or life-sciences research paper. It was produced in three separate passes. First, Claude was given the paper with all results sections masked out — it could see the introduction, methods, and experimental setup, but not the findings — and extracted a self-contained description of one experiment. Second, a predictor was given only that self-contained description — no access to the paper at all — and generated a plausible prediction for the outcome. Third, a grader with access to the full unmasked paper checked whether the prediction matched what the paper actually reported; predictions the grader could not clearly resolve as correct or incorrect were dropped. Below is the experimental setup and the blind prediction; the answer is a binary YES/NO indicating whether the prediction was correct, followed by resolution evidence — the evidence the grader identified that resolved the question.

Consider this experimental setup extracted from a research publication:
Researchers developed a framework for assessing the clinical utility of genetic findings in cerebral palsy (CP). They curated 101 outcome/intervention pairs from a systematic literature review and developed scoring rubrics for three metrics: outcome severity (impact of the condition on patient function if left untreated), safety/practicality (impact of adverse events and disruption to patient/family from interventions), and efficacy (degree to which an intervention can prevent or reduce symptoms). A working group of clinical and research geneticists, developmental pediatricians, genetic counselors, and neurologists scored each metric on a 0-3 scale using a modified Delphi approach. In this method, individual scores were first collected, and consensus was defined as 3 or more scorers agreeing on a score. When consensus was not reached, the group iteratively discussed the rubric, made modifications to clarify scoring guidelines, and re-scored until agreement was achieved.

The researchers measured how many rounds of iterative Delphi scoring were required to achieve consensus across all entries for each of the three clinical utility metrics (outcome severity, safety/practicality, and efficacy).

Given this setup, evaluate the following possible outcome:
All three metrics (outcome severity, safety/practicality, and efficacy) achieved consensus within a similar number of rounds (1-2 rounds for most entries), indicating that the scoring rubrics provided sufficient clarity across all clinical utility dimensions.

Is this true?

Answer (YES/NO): NO